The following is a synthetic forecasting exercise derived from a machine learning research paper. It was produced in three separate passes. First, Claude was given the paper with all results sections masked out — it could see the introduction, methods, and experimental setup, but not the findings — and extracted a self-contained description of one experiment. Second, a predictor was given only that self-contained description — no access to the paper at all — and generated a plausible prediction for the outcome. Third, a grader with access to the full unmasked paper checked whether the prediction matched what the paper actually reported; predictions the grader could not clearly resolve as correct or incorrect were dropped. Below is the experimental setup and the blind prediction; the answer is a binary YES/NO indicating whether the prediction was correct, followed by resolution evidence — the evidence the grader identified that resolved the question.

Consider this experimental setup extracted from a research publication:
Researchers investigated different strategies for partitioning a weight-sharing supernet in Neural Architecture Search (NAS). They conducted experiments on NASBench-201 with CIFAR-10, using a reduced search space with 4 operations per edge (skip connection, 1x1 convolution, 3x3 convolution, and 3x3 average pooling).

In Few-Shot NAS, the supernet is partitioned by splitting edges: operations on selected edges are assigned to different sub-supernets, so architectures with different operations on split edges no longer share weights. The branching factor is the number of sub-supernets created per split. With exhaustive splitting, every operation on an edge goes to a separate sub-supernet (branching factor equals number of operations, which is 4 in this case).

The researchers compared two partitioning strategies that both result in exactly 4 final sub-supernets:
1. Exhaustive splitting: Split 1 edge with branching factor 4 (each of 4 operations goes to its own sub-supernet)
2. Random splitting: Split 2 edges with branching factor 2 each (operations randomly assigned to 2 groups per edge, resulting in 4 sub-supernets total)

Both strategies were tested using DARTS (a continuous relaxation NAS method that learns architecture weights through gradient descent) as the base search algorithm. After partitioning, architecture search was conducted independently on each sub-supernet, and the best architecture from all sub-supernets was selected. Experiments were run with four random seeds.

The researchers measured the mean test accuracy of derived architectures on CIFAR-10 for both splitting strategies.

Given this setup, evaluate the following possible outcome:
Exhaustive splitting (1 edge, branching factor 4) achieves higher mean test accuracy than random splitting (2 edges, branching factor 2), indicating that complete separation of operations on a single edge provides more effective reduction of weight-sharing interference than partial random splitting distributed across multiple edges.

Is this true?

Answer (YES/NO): YES